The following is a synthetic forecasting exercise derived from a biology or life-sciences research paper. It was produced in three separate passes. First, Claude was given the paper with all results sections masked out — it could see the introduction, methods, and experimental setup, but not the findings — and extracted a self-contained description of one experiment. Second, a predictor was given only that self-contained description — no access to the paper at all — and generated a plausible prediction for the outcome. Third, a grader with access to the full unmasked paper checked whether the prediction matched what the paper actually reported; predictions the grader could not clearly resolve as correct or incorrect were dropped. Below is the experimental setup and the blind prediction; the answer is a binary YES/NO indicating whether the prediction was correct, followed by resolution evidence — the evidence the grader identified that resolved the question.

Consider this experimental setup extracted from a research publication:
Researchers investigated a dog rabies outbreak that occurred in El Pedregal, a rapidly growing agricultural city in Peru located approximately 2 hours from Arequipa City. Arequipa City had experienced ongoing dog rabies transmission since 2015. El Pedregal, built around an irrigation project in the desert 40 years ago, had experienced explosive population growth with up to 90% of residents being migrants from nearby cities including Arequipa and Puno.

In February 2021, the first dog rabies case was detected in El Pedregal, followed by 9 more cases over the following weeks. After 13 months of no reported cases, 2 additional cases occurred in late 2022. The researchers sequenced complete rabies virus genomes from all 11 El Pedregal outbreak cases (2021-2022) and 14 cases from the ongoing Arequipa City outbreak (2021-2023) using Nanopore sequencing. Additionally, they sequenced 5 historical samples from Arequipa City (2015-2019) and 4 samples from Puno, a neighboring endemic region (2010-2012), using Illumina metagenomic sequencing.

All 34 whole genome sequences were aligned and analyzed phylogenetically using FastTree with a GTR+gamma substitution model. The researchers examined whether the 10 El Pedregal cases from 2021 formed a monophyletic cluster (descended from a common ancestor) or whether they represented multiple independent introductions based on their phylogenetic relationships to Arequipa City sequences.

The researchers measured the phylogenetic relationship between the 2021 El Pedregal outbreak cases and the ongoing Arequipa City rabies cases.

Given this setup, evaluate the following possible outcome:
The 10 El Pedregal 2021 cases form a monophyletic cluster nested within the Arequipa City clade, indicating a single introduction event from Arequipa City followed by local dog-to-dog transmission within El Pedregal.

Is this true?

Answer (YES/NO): NO